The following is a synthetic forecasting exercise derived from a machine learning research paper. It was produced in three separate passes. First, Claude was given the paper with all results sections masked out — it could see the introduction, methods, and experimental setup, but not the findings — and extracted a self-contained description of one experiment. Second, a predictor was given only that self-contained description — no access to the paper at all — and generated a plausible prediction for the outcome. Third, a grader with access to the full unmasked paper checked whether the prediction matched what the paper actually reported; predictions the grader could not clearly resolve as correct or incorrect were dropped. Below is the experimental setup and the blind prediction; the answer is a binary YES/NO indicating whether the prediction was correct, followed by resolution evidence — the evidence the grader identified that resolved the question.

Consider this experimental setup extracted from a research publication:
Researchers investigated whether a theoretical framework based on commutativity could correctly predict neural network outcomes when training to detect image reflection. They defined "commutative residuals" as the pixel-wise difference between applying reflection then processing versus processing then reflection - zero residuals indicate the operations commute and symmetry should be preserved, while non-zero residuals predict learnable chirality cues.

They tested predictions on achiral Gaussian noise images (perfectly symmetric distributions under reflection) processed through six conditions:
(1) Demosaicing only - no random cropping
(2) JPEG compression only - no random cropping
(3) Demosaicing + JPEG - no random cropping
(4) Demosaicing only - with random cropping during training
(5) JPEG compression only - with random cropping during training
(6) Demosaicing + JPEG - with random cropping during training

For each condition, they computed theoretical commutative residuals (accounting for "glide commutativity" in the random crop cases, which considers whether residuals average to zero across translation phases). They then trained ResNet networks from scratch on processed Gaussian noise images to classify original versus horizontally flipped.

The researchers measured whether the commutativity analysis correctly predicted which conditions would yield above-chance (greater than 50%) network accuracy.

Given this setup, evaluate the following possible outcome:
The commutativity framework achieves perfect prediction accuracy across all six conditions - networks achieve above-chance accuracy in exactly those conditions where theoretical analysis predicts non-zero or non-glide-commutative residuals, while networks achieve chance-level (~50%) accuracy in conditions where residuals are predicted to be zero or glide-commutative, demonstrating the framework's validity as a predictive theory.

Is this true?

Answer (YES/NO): YES